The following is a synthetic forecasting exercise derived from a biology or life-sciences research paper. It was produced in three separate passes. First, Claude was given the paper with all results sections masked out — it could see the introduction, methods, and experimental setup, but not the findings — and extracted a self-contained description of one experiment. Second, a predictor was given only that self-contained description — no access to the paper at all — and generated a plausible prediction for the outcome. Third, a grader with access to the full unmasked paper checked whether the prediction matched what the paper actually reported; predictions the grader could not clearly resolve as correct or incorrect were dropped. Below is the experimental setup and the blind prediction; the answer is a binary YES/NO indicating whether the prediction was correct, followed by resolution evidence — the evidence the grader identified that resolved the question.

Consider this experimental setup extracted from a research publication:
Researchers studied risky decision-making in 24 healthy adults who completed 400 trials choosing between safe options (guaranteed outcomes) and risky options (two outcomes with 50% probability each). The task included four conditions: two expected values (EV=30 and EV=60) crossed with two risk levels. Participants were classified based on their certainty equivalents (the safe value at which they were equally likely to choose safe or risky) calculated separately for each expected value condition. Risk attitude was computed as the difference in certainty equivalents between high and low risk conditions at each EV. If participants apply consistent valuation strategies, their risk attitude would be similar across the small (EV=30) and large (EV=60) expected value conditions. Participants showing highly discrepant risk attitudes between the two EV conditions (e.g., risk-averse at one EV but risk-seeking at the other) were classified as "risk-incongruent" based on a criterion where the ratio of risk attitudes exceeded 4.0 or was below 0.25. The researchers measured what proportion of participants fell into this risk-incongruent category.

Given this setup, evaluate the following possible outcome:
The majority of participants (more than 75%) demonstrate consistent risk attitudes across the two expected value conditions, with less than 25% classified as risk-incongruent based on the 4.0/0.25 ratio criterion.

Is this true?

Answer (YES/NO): YES